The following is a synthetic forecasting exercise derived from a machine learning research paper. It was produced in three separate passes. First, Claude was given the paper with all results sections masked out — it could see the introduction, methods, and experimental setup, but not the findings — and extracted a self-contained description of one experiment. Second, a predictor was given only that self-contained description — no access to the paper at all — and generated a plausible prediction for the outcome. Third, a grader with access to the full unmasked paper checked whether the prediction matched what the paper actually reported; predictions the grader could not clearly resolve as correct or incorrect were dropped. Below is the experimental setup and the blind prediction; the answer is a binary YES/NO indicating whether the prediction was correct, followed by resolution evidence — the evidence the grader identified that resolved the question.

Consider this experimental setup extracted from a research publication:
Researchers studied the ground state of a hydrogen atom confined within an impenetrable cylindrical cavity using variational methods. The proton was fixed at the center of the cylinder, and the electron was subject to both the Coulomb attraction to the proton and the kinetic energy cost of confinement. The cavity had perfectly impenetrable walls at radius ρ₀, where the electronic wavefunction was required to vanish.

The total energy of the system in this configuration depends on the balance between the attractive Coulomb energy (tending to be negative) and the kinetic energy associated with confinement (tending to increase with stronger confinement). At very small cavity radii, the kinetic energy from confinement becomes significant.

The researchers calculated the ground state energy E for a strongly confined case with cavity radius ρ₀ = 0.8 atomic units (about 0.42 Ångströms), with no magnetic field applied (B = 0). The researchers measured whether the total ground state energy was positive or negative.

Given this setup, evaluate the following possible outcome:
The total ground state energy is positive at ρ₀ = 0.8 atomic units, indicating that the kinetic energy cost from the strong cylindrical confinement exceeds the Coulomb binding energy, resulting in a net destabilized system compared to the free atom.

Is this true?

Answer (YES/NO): YES